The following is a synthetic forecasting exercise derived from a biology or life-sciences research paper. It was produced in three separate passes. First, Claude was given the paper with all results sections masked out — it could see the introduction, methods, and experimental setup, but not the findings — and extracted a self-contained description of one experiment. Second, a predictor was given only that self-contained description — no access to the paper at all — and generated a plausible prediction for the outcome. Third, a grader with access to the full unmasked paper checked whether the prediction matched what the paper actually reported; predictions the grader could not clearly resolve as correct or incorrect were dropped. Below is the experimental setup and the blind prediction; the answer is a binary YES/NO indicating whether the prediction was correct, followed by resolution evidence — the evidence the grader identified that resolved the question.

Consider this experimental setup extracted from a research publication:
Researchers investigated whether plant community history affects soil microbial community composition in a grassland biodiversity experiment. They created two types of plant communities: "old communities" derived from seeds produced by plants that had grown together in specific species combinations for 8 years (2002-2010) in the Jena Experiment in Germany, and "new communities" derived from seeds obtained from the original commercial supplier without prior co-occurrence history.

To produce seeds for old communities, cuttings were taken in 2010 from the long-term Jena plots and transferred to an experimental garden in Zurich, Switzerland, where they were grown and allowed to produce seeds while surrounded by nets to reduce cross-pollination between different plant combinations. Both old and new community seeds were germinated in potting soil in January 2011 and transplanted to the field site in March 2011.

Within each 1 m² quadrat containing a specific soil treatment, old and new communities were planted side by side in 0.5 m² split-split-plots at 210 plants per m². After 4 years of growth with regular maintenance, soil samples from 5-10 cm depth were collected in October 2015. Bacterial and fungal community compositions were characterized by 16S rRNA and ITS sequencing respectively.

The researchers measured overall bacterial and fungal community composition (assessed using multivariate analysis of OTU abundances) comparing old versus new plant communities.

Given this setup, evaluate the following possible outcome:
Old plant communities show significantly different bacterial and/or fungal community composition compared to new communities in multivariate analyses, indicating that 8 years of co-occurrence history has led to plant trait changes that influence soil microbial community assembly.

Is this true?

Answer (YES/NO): NO